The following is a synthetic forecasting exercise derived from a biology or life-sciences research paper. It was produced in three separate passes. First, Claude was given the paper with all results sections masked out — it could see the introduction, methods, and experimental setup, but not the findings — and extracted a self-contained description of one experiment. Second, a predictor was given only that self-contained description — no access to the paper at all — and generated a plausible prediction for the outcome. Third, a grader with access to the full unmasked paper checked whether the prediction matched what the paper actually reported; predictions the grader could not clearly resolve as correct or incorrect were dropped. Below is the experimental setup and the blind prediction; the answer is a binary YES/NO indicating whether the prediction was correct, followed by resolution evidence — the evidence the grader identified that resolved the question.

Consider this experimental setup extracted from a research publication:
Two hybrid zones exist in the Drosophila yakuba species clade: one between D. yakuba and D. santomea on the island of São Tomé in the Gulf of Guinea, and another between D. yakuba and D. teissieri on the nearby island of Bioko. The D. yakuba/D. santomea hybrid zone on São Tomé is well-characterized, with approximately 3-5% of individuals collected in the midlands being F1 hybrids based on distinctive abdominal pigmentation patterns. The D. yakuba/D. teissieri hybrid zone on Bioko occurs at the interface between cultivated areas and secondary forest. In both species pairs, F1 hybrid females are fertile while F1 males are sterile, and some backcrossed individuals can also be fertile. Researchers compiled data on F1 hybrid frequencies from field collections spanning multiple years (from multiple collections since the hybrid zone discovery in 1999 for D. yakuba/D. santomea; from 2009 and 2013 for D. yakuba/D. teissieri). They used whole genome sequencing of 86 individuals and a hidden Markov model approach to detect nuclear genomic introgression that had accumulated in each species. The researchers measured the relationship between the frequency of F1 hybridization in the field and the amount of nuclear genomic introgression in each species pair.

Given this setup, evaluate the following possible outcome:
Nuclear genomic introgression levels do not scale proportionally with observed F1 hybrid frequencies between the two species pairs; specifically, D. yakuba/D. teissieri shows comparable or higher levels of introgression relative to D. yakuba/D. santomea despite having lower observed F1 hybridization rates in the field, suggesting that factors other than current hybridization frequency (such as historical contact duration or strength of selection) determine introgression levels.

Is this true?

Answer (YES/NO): NO